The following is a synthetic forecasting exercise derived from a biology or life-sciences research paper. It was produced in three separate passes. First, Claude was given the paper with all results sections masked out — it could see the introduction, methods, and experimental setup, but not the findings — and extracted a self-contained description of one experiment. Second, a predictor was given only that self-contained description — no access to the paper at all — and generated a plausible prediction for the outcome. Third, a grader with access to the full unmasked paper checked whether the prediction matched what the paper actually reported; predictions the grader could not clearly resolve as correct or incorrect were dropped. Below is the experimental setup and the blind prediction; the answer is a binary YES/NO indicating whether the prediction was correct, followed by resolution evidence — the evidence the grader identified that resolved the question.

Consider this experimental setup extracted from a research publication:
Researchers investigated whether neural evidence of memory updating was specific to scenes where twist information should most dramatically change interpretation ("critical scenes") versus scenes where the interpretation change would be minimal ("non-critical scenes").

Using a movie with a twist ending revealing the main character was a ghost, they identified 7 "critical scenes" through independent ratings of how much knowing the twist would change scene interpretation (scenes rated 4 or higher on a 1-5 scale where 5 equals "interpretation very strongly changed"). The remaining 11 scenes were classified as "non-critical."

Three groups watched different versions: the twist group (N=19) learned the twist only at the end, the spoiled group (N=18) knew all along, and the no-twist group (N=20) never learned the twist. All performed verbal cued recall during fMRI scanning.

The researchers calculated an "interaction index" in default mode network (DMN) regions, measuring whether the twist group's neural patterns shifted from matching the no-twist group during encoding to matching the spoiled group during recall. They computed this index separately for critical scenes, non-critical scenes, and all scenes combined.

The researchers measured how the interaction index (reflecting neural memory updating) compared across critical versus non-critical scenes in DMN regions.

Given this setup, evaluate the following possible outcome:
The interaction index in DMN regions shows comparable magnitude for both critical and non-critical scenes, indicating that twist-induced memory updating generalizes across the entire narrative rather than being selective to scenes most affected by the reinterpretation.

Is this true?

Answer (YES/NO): NO